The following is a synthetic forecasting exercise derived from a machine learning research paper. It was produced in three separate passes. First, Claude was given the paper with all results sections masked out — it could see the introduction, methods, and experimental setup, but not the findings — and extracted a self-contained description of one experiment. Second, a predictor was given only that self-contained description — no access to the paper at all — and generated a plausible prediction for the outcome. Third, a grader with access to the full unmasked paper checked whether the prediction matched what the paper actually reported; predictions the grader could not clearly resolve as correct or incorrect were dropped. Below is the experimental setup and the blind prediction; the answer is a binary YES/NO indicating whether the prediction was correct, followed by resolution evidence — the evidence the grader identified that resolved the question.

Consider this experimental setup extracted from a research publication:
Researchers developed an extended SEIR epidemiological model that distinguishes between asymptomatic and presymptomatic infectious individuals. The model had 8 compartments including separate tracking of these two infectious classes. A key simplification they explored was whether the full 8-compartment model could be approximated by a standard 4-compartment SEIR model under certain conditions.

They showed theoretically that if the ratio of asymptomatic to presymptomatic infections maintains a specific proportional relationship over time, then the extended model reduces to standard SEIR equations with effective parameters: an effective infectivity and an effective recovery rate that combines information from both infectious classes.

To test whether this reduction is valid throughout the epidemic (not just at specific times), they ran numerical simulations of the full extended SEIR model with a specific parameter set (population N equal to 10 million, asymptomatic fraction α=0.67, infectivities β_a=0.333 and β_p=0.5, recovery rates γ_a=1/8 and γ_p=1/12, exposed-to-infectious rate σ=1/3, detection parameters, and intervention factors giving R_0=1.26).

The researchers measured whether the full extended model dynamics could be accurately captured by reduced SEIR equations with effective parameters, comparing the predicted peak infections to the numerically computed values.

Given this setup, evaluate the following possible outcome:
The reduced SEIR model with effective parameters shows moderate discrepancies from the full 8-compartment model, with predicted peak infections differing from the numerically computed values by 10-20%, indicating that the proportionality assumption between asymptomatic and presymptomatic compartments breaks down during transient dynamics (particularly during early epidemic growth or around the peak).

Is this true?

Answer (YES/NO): NO